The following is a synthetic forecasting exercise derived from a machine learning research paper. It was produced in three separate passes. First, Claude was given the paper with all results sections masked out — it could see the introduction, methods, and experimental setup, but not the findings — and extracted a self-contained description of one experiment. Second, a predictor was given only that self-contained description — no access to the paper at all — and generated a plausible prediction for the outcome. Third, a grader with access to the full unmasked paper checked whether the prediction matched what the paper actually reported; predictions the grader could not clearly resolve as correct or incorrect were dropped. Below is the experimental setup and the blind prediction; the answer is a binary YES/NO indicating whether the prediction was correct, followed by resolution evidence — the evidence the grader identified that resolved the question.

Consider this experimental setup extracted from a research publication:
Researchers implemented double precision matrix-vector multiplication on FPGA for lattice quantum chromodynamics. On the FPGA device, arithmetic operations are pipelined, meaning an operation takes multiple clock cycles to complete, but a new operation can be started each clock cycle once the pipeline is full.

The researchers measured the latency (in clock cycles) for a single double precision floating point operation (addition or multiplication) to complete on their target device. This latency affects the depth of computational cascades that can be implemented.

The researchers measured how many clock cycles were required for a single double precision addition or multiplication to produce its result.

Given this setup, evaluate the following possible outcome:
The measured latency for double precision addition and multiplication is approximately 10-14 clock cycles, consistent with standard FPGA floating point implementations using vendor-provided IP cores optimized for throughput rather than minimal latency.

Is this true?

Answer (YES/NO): YES